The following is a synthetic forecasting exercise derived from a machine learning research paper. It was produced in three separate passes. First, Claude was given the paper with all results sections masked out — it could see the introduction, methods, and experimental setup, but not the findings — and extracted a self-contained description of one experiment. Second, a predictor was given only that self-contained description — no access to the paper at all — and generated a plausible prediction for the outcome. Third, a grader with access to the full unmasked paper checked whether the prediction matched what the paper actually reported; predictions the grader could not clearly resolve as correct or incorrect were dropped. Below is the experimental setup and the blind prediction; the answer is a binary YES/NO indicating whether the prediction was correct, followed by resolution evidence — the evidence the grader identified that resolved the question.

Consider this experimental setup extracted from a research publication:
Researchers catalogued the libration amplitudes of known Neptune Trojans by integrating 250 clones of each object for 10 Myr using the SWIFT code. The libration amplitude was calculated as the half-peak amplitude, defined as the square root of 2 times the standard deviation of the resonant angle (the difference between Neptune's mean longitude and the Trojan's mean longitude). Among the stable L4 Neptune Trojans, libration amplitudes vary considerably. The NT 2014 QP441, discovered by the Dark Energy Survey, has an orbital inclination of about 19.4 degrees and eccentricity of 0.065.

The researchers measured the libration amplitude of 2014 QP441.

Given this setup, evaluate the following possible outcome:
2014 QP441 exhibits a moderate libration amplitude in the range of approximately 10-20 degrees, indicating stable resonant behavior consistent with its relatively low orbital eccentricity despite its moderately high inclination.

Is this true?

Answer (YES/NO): NO